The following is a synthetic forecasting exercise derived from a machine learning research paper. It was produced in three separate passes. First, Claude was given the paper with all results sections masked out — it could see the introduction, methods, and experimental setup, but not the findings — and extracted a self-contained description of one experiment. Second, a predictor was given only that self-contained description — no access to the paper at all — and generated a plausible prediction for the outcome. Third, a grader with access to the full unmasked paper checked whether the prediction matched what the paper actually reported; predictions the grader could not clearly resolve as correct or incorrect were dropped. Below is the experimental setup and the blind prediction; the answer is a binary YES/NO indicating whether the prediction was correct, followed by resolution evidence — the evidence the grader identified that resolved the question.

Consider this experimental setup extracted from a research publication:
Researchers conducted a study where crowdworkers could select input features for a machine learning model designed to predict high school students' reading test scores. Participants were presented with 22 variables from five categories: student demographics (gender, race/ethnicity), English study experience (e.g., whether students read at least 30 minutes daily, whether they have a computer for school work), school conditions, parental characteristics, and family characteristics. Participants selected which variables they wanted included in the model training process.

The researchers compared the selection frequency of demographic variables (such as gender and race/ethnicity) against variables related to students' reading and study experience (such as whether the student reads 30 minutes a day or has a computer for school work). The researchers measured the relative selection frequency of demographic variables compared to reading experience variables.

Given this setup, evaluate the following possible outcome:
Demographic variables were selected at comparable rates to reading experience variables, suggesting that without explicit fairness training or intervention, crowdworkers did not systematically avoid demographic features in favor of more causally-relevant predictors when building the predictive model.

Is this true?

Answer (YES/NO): NO